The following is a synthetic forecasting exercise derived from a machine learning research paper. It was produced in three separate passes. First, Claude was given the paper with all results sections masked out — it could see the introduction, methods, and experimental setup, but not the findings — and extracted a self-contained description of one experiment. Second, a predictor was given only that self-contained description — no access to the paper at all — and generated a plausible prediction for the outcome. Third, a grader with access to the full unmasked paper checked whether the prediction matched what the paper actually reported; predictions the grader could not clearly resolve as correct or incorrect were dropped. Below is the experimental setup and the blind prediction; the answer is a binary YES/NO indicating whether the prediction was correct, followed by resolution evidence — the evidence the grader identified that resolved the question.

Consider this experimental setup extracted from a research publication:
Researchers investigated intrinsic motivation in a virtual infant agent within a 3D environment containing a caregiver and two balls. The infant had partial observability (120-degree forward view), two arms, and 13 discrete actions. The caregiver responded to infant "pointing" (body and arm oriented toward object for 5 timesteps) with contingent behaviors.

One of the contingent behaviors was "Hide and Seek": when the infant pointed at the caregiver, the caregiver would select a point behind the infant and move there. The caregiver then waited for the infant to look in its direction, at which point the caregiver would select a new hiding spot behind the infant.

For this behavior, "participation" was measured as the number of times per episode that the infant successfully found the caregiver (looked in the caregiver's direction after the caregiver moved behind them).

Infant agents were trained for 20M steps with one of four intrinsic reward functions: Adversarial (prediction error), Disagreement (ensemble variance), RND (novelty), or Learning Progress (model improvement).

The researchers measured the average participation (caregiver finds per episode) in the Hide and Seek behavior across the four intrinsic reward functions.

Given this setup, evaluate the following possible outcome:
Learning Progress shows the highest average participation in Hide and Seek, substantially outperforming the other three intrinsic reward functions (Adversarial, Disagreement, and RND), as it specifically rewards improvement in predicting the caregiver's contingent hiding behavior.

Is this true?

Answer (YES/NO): NO